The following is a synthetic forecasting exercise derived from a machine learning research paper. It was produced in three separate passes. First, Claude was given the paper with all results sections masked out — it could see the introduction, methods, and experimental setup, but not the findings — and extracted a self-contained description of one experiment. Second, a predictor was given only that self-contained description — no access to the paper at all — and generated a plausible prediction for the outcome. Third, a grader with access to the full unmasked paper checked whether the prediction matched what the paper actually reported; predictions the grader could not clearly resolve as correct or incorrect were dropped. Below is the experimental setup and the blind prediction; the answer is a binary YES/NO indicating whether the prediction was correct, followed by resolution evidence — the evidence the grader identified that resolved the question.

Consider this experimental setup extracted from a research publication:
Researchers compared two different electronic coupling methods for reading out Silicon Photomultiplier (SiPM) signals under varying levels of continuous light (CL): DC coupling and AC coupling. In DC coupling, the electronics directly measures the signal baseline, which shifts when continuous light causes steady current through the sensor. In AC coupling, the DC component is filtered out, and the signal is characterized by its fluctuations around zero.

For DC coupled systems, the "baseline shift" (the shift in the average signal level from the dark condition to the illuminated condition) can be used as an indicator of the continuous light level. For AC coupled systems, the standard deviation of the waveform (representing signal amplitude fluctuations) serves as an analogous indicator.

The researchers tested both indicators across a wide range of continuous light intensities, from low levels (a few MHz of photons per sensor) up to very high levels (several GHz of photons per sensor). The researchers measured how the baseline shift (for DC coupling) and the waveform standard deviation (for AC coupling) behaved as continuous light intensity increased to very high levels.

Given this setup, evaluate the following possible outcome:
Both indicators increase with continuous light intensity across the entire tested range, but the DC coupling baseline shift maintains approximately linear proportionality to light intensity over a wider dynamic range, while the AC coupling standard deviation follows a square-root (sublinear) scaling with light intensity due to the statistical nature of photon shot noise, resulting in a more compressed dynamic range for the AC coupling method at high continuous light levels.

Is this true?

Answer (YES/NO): NO